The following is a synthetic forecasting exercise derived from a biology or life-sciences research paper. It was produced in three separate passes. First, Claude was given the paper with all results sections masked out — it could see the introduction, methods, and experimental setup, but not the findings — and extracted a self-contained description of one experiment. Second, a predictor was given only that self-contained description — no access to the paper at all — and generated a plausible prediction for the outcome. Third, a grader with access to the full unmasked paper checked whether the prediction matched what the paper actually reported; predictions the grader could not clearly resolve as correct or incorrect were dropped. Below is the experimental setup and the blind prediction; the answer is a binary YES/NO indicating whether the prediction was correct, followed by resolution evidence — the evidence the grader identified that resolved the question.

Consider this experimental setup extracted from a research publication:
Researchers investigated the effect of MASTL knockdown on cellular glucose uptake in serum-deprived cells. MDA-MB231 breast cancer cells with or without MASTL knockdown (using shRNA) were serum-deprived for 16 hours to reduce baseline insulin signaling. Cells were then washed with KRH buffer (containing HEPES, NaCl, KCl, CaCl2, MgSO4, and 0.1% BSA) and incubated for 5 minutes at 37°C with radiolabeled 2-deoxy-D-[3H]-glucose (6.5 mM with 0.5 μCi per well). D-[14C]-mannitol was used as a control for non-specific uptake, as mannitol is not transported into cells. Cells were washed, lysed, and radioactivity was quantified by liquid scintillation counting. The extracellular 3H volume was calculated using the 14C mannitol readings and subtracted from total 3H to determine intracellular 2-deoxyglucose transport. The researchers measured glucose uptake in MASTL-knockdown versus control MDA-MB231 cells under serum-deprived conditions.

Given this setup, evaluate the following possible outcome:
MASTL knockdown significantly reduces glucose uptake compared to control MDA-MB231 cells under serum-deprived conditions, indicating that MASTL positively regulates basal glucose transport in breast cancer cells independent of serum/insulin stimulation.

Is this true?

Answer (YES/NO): NO